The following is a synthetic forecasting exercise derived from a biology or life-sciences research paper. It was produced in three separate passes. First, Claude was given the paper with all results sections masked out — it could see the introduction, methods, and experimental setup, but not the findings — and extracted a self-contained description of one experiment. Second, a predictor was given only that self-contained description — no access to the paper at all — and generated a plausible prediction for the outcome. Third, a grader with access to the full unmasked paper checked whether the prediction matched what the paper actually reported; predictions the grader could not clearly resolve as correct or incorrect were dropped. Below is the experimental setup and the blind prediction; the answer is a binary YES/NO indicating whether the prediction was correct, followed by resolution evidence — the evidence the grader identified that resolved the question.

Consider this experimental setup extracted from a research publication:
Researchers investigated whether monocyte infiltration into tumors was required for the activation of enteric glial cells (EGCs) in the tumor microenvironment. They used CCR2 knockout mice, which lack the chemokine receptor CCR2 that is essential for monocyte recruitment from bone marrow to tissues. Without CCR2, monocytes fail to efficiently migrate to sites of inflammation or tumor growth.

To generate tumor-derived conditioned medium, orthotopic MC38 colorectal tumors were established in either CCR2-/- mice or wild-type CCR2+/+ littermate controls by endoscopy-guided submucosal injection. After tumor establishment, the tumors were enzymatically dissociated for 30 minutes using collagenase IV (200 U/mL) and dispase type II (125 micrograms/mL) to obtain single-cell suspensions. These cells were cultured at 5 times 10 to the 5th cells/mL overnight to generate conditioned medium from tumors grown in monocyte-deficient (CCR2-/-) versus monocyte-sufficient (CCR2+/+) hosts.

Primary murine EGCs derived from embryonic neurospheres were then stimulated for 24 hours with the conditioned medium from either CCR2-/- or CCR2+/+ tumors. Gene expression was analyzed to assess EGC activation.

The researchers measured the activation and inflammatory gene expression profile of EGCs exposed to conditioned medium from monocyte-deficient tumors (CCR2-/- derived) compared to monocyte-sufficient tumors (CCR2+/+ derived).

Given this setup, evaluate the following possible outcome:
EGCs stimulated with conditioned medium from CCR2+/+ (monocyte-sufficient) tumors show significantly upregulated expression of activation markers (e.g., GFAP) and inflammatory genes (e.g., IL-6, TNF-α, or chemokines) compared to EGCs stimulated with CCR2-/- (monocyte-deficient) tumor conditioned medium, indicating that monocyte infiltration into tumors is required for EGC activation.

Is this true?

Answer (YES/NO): YES